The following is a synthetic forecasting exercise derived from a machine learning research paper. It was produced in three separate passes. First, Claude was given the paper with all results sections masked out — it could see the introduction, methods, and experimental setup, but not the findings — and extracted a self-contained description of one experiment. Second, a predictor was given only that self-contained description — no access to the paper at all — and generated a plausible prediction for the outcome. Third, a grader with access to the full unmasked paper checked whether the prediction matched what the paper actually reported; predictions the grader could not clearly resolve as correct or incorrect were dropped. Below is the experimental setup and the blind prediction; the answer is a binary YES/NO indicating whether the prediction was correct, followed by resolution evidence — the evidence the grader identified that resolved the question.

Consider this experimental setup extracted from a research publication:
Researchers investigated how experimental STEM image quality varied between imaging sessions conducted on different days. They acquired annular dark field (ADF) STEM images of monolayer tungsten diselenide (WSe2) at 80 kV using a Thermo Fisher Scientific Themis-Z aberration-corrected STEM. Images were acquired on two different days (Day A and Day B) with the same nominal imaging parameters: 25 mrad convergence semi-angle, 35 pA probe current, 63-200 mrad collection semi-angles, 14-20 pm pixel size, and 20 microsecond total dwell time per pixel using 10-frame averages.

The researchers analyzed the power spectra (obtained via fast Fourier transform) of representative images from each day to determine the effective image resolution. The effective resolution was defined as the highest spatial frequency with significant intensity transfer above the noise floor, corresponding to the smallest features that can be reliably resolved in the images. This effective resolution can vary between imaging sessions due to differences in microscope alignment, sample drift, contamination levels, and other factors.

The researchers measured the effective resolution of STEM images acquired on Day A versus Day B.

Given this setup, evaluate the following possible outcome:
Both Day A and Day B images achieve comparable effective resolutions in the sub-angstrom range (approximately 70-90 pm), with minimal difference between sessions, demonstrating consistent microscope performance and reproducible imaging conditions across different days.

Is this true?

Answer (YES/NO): NO